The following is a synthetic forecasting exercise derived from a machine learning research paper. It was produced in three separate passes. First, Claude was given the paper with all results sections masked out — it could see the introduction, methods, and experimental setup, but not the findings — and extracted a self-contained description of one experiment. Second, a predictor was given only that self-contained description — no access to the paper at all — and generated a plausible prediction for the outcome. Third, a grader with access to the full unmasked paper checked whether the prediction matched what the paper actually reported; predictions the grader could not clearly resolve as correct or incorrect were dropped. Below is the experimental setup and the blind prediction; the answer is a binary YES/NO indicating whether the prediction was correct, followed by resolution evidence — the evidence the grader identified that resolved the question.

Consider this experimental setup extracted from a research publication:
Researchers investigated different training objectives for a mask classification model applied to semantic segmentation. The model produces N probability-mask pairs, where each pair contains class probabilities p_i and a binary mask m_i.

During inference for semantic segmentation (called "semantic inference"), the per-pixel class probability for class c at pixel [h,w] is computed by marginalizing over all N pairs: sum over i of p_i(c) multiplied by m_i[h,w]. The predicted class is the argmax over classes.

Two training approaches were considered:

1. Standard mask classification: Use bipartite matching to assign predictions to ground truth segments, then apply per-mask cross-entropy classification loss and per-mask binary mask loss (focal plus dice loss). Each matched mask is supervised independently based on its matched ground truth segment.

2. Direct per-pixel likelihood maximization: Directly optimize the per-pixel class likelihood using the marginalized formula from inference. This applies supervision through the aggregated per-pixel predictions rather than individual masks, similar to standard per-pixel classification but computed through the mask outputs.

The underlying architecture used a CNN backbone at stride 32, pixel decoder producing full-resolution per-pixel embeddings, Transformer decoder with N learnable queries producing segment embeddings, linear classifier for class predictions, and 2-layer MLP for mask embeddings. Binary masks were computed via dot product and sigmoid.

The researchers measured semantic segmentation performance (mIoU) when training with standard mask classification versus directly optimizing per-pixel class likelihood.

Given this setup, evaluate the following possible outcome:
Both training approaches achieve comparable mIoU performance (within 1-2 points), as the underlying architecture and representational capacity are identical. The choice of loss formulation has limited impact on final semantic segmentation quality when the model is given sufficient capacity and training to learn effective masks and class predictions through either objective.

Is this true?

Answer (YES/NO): NO